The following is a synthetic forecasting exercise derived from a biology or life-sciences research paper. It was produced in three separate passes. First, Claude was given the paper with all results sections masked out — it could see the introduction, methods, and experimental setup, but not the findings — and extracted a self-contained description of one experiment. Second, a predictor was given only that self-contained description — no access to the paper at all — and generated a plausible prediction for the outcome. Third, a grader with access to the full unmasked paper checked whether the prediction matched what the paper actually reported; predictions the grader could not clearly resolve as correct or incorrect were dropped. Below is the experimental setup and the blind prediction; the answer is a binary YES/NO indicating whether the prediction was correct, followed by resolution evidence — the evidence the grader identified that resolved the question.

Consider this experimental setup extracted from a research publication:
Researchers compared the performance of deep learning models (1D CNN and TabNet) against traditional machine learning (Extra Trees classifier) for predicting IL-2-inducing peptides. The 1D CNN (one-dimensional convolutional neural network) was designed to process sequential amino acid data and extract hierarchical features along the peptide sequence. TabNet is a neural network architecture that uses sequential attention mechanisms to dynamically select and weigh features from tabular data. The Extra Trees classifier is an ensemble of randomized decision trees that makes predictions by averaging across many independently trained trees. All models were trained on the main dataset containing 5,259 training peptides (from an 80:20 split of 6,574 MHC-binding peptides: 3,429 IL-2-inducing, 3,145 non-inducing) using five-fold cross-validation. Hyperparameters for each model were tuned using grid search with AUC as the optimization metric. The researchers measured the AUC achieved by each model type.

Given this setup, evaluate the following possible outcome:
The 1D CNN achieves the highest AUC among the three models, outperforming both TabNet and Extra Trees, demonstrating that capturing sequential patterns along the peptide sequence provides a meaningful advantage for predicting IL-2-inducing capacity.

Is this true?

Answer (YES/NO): NO